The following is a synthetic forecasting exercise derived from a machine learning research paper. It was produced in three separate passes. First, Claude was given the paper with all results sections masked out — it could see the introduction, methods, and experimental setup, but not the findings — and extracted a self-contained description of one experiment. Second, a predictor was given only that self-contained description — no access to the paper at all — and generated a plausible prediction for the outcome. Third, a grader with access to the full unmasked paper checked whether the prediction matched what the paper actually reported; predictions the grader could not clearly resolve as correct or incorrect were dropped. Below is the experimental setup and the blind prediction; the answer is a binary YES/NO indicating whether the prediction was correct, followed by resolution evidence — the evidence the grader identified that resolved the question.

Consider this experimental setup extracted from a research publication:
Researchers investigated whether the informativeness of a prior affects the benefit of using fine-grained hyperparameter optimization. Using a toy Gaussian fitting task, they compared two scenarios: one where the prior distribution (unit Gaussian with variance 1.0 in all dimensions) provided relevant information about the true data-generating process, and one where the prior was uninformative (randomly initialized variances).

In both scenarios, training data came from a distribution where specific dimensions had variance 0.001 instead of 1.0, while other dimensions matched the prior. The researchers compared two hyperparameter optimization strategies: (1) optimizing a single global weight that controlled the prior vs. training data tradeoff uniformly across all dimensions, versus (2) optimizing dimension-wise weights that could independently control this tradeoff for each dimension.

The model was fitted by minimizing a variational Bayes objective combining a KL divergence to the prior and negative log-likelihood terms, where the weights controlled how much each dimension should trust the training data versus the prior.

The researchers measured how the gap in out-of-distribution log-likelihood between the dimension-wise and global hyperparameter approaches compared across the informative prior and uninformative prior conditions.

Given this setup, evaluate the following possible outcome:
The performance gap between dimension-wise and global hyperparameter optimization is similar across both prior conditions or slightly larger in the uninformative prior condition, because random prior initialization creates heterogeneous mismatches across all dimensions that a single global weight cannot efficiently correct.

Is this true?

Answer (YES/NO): NO